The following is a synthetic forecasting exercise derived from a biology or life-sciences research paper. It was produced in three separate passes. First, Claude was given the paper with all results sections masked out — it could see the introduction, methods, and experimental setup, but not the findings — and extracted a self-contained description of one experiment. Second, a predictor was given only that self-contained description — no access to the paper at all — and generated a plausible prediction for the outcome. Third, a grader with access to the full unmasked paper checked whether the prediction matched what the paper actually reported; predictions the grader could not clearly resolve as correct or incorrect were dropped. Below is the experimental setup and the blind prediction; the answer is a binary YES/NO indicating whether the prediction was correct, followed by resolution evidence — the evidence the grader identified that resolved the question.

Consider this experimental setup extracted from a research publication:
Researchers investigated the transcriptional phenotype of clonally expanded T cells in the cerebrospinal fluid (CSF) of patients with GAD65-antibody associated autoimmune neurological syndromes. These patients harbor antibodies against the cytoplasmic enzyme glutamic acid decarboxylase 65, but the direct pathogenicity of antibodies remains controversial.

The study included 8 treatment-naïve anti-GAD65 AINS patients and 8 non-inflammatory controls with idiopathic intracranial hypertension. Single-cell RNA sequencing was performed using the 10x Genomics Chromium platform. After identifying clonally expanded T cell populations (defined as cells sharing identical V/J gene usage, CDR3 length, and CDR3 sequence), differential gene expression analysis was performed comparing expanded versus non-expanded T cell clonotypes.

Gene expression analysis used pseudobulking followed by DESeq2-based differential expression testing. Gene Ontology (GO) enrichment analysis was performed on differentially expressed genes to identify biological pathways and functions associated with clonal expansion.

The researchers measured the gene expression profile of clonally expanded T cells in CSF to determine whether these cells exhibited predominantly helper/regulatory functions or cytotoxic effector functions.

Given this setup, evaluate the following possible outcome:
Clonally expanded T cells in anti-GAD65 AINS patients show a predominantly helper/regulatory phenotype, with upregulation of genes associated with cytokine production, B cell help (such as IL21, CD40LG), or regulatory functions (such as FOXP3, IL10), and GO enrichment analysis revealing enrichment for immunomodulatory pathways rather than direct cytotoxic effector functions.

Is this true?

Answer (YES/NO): NO